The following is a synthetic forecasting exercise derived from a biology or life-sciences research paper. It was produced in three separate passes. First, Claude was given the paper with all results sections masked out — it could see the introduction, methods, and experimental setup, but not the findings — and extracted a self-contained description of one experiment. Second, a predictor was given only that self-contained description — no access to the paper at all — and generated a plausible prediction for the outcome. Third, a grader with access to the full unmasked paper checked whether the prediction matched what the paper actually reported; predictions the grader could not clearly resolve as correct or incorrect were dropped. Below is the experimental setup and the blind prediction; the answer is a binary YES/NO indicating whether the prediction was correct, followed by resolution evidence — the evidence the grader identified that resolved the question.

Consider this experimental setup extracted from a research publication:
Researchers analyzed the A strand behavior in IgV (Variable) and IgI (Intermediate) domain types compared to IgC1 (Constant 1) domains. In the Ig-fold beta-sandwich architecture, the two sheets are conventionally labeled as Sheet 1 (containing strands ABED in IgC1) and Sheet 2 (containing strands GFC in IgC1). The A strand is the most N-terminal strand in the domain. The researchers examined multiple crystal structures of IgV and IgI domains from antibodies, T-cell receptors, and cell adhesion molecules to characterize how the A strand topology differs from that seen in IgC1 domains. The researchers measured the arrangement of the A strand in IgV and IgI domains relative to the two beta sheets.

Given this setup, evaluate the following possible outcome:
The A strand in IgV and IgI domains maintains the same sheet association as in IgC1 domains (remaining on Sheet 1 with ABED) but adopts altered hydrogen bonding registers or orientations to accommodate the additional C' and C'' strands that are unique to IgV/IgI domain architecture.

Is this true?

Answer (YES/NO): NO